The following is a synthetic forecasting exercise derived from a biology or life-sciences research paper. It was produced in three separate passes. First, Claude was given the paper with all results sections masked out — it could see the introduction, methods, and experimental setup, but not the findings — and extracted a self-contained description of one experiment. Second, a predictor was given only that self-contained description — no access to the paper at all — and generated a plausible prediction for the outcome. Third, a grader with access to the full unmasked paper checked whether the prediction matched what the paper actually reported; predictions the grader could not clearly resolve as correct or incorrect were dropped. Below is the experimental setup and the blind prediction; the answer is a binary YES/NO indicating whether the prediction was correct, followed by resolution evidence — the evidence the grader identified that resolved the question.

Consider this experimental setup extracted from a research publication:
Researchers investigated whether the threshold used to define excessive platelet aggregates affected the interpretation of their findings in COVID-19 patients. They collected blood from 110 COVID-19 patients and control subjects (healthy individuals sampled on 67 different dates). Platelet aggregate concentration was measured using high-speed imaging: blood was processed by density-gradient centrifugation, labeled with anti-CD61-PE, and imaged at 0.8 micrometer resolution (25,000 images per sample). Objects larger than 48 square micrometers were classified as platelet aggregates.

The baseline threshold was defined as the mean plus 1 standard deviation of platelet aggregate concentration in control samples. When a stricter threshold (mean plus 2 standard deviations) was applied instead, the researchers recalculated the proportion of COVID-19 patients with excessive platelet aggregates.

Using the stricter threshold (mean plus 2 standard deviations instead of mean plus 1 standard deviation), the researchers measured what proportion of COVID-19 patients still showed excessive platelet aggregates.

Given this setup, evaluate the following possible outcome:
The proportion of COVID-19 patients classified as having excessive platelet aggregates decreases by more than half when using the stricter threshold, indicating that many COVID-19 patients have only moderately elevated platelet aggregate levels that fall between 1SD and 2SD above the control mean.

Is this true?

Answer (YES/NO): NO